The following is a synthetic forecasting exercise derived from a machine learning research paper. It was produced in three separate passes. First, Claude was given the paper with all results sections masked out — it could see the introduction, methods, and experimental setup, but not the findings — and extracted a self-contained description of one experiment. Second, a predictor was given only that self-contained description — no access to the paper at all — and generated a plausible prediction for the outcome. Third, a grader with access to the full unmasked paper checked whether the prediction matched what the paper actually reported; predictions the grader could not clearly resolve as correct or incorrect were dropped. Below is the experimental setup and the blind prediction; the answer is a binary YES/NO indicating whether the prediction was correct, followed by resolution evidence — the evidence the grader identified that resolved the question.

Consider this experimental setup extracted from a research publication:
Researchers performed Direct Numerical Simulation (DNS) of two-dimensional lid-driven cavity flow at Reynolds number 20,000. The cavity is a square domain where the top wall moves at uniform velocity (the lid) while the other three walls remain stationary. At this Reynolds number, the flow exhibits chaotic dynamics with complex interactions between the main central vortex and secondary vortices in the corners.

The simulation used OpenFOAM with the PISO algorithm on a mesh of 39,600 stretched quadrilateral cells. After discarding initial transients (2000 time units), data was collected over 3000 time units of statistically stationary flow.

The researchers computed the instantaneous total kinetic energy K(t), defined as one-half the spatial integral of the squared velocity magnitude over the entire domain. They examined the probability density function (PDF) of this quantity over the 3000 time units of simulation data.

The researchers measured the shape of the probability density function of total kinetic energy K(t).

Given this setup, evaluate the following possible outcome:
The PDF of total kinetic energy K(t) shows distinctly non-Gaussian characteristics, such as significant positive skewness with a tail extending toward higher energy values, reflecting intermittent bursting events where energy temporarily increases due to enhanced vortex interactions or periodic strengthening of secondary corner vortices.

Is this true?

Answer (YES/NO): NO